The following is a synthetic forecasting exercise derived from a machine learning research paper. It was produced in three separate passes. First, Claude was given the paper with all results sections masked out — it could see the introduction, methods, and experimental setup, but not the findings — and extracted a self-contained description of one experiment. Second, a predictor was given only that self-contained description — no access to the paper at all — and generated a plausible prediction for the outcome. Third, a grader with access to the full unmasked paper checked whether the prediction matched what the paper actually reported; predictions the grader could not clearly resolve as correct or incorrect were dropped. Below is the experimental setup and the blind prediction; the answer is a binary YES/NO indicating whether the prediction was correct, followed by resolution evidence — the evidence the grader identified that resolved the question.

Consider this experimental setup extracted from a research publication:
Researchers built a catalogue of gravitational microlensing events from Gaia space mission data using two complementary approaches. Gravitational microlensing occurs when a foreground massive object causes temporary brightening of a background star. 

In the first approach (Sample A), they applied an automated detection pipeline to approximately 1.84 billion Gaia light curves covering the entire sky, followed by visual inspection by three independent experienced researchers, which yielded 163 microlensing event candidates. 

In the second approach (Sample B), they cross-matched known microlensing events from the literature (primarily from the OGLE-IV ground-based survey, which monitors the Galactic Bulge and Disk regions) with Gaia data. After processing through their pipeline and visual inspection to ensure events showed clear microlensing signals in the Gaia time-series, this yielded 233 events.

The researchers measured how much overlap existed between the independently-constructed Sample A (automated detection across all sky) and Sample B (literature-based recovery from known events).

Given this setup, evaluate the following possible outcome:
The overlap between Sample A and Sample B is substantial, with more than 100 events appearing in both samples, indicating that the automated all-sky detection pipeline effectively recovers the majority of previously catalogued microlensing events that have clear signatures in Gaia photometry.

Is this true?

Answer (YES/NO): NO